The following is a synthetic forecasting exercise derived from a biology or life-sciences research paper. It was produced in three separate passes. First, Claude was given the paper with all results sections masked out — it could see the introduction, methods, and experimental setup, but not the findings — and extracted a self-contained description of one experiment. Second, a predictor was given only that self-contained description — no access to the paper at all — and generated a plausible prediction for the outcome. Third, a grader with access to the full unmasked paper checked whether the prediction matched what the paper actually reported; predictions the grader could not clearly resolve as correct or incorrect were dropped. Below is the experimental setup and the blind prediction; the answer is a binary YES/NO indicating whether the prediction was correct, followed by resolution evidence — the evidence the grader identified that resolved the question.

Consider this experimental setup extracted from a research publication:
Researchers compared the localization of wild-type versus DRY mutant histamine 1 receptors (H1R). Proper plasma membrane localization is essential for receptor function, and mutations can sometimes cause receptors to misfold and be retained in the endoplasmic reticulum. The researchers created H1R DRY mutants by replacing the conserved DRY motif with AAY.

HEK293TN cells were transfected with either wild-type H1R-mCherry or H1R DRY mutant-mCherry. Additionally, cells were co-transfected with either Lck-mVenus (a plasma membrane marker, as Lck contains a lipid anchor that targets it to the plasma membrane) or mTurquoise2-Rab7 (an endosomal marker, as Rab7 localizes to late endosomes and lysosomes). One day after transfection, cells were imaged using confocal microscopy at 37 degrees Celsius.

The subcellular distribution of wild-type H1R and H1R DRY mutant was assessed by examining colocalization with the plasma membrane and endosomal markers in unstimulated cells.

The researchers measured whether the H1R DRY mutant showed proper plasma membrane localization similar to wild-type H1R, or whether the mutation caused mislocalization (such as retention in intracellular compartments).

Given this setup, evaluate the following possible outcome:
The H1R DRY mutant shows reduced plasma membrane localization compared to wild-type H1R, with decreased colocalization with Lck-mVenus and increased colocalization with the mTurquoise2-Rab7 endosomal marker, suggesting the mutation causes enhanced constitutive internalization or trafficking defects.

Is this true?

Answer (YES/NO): YES